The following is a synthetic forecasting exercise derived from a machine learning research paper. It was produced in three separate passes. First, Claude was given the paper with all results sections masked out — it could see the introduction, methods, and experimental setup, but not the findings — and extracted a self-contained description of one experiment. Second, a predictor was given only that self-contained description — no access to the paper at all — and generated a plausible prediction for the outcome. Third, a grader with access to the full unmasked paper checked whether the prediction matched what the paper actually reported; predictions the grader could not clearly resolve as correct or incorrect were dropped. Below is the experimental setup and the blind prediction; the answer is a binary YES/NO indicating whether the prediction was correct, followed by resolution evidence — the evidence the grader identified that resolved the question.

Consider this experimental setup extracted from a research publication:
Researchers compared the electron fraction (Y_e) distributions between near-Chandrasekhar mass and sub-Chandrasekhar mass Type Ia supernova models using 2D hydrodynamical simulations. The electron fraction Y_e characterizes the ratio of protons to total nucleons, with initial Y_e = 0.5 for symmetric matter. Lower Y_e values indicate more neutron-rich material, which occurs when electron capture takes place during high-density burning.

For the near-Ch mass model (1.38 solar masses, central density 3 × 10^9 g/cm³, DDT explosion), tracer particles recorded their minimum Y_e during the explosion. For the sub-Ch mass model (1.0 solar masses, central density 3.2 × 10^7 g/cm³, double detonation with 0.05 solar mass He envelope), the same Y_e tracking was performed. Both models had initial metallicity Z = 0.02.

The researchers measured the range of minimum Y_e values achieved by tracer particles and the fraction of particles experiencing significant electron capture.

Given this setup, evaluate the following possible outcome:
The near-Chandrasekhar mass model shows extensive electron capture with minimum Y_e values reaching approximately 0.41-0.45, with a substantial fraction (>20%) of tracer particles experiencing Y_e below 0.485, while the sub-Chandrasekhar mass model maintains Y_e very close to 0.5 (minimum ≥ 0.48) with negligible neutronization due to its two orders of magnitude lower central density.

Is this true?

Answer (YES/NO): NO